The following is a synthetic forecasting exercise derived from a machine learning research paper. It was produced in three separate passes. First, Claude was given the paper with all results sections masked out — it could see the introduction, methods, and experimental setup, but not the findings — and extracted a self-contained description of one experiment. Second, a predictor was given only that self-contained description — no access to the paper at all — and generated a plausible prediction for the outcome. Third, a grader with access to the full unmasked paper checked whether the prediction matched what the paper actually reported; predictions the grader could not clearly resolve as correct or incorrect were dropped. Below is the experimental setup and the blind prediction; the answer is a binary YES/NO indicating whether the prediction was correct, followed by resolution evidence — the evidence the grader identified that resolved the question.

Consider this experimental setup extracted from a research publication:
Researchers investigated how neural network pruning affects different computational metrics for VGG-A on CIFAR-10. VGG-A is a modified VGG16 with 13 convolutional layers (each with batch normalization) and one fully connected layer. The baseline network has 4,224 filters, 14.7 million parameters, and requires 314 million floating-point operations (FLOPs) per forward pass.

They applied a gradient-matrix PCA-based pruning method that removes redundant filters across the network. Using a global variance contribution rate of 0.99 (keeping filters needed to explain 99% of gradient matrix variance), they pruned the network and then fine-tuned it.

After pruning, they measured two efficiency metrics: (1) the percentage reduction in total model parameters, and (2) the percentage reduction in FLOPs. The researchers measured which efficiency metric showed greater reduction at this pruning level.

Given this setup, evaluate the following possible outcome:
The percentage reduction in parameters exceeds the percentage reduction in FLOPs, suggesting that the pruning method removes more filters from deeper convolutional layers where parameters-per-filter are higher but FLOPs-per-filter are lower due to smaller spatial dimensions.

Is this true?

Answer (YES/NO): YES